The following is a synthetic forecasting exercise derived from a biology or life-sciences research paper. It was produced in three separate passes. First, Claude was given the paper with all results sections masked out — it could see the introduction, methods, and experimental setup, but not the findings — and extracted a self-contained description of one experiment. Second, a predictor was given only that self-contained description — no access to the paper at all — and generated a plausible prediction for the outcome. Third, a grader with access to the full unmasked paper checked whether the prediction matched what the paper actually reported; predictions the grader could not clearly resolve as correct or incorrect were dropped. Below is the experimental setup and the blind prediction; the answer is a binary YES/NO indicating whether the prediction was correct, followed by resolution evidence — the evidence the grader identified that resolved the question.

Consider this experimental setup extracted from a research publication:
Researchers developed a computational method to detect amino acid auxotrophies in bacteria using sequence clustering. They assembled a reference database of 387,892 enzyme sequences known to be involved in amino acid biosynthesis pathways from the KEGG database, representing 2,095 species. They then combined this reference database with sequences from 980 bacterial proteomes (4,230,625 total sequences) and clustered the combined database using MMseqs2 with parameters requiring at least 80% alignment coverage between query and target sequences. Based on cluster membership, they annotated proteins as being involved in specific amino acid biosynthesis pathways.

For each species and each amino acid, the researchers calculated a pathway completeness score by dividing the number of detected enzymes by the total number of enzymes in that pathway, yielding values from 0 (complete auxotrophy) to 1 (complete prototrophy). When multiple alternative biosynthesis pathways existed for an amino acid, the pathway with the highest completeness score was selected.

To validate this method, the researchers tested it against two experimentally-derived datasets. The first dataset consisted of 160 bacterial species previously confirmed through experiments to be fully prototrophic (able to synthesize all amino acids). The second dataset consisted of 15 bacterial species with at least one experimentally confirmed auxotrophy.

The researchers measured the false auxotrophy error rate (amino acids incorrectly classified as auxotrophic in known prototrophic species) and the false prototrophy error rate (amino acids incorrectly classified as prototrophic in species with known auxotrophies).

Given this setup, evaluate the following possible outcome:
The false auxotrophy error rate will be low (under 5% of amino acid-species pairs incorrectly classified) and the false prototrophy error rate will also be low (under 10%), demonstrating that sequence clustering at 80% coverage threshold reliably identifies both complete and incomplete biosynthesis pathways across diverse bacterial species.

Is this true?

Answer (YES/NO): NO